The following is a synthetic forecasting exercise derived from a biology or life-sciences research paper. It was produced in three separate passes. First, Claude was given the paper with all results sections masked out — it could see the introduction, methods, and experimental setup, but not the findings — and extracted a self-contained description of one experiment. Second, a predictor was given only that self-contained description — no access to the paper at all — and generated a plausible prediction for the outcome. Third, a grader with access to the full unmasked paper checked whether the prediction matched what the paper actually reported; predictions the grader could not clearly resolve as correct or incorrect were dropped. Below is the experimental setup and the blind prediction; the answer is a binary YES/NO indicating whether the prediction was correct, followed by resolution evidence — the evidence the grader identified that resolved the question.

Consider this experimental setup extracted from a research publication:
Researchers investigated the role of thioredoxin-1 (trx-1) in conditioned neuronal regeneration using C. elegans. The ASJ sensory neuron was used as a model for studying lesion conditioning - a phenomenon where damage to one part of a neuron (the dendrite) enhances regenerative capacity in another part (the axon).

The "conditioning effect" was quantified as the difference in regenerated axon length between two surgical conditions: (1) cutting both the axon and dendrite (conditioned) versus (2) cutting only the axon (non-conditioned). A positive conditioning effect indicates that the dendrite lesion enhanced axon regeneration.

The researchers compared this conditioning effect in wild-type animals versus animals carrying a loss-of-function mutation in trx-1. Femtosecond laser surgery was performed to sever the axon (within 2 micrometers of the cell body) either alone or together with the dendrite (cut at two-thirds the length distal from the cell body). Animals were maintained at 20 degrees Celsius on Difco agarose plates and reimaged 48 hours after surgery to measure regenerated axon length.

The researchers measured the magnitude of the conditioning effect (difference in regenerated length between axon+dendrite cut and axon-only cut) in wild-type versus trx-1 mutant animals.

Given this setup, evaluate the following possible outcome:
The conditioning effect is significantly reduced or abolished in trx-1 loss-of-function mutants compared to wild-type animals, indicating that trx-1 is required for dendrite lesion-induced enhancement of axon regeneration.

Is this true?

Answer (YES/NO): YES